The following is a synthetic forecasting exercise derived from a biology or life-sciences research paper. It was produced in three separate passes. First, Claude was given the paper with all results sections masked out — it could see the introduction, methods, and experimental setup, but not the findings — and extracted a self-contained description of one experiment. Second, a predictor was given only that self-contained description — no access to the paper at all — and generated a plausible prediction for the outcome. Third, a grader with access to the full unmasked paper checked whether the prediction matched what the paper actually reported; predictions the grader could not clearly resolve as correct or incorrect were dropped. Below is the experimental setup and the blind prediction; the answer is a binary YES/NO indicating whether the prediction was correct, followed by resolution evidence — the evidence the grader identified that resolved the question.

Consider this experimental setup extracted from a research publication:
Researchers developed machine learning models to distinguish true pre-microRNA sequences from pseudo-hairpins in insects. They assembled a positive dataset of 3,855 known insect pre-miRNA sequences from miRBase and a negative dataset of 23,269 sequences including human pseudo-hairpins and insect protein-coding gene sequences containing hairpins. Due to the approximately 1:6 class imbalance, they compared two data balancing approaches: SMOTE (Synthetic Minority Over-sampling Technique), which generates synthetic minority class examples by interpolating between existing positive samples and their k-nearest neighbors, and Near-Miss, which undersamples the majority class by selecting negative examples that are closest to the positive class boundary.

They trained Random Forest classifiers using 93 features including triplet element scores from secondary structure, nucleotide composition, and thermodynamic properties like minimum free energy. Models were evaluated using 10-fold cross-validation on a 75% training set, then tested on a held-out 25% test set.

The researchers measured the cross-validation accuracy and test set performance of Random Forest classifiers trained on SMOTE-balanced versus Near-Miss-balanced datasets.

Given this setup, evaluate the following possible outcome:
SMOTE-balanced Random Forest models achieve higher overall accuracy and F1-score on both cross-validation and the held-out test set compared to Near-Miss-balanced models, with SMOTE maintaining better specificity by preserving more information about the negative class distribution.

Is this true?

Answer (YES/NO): YES